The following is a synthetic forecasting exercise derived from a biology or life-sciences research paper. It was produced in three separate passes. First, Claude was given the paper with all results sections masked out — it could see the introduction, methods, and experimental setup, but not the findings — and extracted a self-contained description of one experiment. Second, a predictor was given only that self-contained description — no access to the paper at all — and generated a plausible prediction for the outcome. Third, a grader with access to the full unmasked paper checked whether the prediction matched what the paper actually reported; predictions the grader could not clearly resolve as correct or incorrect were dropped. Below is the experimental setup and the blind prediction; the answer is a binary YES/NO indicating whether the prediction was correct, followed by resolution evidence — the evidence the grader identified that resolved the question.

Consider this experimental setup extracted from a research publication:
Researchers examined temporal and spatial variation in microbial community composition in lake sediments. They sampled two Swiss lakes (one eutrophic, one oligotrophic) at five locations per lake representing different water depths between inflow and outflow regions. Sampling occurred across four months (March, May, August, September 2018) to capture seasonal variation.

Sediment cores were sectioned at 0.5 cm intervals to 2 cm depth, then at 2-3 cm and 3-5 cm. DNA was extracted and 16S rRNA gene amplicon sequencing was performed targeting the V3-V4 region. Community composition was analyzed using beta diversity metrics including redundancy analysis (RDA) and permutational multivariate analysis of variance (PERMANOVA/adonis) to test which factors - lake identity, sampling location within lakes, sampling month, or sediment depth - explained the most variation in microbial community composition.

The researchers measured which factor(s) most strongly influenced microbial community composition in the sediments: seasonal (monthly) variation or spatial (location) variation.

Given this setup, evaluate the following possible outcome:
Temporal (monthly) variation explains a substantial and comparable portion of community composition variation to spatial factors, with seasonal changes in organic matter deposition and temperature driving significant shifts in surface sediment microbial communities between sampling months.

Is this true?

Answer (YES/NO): NO